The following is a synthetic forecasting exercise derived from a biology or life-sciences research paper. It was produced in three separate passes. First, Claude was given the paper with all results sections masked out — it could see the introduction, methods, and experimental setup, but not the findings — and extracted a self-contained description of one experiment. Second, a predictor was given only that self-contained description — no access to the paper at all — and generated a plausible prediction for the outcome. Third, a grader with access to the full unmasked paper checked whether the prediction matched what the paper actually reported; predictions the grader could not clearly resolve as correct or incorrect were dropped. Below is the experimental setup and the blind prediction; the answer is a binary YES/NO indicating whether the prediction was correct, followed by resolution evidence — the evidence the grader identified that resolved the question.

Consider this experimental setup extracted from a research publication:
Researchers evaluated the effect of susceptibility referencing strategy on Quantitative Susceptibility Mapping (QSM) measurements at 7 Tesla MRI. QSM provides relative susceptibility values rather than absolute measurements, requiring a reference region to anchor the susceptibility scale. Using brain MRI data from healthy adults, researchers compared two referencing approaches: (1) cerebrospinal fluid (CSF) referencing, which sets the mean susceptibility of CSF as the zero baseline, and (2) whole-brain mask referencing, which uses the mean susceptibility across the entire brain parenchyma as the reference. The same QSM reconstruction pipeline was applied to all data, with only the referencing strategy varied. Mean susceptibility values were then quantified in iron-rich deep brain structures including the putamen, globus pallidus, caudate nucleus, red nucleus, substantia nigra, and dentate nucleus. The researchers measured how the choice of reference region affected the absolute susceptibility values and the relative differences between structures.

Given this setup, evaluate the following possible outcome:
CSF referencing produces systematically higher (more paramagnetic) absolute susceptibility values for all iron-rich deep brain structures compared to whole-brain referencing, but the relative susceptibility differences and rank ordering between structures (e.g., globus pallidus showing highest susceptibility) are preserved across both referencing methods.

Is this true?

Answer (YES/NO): NO